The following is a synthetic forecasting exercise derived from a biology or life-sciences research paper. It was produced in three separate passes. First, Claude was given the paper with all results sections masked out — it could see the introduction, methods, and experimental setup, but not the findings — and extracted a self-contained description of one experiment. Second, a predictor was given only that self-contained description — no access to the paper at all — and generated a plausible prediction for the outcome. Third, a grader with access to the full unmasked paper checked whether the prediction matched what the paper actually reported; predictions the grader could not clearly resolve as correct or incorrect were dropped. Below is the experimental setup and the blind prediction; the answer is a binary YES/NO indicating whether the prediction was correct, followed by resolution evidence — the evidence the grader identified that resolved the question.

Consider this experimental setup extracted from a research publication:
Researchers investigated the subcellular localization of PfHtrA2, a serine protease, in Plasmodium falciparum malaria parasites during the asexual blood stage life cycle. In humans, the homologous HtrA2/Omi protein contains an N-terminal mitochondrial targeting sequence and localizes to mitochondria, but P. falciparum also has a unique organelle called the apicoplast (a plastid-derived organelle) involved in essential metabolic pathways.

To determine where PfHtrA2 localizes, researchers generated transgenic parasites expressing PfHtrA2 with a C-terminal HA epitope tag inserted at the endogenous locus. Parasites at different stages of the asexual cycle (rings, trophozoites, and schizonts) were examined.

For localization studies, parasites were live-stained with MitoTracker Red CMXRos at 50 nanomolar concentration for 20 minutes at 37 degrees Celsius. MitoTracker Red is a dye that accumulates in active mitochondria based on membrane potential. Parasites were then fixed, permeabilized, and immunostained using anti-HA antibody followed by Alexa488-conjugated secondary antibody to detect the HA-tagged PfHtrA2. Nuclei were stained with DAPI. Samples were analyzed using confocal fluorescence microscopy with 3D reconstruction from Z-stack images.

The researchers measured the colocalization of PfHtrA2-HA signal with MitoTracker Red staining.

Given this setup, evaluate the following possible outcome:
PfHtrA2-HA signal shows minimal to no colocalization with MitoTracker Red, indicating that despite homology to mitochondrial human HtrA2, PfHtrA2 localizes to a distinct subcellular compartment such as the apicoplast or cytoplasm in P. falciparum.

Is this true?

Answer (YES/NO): NO